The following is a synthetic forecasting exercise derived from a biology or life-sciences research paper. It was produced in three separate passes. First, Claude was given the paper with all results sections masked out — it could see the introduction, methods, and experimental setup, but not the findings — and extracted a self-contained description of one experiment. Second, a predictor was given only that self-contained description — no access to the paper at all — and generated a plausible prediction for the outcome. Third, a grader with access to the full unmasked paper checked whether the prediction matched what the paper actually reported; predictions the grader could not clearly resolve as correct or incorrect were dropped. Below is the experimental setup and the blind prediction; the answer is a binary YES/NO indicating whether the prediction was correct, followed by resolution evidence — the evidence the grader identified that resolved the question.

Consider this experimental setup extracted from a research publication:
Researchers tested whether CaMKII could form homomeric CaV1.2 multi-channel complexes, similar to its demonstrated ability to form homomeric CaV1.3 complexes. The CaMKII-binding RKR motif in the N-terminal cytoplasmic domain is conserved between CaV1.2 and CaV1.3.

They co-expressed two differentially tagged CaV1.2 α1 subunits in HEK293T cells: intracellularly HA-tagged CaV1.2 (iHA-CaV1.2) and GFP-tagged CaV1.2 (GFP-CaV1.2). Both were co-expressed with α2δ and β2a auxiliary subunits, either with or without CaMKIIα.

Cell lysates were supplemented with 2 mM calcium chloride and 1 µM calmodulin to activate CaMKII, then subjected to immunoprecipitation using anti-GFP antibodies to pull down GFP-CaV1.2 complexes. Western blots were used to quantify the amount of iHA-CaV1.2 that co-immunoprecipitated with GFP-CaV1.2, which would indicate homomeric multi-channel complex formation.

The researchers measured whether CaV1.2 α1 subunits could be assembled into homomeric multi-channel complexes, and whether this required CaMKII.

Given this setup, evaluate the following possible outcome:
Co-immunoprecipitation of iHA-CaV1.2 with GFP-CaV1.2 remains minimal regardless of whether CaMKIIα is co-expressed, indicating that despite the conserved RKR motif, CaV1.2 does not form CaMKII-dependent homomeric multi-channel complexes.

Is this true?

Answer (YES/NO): NO